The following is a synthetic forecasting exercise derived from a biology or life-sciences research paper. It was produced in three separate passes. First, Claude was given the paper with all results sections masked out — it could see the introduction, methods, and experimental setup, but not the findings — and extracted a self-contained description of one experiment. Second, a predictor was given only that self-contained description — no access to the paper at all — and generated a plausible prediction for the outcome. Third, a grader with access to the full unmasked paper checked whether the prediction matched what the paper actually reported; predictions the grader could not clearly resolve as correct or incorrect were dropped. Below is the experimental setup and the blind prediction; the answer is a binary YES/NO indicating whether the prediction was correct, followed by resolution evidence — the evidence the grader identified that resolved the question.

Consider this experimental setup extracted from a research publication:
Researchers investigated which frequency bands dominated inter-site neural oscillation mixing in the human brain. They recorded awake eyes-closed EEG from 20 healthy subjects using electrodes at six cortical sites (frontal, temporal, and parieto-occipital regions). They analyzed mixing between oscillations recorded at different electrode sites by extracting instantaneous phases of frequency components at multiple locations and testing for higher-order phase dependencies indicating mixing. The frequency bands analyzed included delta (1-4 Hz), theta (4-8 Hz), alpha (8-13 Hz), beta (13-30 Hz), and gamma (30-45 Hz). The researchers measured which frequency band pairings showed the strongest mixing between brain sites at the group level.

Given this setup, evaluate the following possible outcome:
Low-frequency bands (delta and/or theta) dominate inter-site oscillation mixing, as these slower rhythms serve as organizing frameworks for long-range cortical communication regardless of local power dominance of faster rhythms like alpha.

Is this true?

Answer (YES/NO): YES